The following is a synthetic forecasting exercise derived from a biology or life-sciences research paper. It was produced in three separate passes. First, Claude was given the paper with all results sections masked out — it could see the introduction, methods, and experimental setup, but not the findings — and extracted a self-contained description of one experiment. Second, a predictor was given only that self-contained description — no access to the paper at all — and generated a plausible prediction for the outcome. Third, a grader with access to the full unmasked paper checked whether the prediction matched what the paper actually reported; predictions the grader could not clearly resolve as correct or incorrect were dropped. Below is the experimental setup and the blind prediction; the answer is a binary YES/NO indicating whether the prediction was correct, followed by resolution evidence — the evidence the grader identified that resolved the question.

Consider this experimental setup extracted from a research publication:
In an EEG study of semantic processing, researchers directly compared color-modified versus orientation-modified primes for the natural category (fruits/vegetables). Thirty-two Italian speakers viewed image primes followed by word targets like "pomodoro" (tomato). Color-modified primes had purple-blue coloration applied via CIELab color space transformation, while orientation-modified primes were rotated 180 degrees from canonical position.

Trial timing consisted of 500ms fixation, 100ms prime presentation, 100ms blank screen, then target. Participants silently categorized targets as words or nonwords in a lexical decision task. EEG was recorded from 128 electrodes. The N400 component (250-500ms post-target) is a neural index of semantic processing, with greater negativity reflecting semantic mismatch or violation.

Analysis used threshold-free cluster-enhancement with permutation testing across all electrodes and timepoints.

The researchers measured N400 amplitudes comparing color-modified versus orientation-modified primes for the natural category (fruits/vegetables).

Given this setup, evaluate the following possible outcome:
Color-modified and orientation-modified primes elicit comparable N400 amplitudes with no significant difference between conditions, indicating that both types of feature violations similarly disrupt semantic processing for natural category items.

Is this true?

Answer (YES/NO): NO